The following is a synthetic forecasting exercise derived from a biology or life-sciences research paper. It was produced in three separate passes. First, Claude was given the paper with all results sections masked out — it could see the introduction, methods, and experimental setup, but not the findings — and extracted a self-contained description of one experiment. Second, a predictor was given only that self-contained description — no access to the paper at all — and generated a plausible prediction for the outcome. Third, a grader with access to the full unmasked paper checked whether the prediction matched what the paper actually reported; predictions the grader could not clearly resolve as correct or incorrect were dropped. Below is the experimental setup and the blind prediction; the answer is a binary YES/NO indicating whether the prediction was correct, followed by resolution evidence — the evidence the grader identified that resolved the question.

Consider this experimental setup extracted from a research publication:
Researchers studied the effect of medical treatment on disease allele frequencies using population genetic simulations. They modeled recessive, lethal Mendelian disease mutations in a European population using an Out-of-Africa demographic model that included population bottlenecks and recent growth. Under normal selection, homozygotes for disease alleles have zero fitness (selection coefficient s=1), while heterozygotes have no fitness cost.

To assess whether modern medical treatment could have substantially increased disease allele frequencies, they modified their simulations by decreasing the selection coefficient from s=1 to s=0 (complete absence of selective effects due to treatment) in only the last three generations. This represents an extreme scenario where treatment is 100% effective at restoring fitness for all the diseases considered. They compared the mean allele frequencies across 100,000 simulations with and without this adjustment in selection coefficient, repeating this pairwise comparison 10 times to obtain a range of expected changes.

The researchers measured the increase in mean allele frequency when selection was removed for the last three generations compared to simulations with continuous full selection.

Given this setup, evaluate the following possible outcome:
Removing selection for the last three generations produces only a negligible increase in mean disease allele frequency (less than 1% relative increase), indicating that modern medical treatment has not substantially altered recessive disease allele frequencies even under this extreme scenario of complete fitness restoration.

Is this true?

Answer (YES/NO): NO